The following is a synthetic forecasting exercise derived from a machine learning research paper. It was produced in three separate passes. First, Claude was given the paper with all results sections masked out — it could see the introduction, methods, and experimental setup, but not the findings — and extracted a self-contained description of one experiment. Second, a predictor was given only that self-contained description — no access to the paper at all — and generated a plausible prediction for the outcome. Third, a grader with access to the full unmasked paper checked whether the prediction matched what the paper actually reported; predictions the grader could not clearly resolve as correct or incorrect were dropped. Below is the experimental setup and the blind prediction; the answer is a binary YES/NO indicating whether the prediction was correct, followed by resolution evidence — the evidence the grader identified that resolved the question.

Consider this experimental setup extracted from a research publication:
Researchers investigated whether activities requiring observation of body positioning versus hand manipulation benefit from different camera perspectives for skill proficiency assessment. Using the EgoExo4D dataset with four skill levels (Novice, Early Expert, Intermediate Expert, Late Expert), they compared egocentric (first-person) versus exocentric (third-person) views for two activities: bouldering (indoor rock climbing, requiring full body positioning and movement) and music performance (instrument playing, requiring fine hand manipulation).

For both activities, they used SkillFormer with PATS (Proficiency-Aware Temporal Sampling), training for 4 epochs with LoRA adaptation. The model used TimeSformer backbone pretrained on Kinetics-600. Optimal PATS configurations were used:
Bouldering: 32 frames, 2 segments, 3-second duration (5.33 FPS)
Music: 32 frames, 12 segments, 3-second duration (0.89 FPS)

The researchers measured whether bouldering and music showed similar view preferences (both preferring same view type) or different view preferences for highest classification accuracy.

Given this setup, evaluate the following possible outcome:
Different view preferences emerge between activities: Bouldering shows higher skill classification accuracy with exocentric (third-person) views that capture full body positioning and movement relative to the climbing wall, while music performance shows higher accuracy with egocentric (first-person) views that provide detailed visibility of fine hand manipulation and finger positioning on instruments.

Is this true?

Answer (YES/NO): NO